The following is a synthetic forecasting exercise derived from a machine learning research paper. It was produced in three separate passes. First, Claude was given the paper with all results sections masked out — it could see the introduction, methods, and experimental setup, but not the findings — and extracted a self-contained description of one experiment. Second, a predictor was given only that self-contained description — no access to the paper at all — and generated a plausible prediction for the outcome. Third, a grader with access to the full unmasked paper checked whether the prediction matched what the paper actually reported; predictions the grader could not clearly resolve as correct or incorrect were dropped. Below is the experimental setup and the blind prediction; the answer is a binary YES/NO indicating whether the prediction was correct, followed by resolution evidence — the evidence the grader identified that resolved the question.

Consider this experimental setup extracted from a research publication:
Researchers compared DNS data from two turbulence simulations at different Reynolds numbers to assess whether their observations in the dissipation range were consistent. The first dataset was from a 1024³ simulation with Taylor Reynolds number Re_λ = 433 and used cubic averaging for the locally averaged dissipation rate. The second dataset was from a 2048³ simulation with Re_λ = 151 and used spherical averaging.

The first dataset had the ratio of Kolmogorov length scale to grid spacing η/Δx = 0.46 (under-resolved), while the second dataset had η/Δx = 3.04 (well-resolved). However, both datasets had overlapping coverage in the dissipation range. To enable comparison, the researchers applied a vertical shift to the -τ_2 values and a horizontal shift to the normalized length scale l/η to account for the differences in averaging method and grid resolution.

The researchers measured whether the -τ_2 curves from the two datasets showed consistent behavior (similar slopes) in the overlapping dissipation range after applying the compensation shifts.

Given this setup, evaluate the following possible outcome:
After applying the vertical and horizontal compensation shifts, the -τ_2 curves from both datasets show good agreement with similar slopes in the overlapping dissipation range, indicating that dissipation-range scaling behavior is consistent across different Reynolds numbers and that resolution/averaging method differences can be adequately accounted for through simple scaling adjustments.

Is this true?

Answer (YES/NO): YES